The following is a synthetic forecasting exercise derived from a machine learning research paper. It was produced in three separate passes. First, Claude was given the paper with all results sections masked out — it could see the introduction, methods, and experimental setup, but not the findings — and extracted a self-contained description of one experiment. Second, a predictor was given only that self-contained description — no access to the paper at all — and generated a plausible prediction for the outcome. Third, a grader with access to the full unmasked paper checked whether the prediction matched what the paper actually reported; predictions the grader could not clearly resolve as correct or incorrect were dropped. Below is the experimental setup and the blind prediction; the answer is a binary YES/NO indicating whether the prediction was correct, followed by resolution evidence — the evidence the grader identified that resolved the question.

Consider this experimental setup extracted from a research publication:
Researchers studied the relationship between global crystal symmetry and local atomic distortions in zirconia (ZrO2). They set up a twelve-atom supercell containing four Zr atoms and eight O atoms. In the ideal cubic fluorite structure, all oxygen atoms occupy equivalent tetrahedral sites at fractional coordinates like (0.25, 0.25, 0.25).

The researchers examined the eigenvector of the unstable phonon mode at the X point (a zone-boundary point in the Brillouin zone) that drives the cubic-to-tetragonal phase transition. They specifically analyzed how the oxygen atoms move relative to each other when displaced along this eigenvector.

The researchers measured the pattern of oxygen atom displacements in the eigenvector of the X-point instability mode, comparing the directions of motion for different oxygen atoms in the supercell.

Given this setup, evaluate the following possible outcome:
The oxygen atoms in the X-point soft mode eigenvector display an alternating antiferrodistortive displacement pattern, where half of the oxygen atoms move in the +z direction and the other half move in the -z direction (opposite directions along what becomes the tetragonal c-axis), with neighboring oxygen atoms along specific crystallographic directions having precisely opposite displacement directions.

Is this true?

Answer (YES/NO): YES